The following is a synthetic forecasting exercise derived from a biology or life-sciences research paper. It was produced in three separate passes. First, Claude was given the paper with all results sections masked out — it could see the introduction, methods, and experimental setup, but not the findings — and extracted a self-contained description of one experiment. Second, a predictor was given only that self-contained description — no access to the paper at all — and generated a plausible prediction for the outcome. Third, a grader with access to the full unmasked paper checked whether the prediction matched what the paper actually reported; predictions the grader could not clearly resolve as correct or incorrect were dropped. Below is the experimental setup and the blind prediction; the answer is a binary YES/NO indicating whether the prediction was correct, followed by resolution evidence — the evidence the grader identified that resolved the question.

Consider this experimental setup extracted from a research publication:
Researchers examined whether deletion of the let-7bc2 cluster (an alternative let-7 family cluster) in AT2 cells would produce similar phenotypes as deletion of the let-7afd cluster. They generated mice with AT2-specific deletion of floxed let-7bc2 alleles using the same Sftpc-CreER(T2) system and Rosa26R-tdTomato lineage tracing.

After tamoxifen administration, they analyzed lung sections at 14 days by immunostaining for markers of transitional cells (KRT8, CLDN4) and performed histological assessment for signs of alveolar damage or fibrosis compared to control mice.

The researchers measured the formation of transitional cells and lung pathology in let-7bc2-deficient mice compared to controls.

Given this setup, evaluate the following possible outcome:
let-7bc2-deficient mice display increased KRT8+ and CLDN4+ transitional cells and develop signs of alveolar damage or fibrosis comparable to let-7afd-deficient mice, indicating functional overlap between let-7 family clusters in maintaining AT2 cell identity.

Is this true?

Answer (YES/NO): NO